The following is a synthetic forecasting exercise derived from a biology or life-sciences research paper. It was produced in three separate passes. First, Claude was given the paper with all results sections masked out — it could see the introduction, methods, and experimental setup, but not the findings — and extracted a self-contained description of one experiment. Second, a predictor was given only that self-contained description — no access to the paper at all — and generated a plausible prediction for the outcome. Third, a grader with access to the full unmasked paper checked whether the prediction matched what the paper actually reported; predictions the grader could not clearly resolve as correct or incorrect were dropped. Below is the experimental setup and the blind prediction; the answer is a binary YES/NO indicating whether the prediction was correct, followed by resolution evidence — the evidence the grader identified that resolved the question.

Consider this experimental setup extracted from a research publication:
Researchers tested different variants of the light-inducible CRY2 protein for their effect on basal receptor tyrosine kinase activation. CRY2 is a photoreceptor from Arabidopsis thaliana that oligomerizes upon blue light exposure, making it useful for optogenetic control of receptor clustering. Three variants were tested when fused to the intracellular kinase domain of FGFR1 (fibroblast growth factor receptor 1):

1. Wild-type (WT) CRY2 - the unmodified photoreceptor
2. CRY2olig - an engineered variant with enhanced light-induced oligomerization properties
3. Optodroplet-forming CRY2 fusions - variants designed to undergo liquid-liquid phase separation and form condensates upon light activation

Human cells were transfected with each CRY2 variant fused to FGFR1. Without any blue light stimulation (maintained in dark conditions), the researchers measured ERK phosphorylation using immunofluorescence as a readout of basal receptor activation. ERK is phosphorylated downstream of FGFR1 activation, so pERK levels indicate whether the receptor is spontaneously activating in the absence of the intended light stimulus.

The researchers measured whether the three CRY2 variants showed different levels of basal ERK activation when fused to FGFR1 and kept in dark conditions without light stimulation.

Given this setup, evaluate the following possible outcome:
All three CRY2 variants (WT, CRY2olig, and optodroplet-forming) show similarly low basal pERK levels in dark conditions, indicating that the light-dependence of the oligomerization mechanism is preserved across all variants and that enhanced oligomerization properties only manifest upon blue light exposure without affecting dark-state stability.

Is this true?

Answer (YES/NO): NO